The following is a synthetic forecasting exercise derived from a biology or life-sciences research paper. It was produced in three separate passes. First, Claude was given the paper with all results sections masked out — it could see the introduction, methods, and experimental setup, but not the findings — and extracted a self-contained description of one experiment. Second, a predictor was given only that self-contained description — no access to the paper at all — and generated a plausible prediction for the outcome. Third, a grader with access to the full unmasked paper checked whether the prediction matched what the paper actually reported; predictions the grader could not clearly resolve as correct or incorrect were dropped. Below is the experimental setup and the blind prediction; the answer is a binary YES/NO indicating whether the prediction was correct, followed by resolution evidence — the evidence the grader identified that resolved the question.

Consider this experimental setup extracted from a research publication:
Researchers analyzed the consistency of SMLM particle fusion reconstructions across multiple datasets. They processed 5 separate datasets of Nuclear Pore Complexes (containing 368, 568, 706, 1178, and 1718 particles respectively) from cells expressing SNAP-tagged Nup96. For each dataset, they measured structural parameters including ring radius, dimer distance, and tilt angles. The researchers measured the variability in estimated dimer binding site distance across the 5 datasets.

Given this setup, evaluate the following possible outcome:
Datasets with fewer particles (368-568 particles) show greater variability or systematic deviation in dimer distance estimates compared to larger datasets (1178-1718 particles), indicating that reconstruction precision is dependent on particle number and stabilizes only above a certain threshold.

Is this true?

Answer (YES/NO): NO